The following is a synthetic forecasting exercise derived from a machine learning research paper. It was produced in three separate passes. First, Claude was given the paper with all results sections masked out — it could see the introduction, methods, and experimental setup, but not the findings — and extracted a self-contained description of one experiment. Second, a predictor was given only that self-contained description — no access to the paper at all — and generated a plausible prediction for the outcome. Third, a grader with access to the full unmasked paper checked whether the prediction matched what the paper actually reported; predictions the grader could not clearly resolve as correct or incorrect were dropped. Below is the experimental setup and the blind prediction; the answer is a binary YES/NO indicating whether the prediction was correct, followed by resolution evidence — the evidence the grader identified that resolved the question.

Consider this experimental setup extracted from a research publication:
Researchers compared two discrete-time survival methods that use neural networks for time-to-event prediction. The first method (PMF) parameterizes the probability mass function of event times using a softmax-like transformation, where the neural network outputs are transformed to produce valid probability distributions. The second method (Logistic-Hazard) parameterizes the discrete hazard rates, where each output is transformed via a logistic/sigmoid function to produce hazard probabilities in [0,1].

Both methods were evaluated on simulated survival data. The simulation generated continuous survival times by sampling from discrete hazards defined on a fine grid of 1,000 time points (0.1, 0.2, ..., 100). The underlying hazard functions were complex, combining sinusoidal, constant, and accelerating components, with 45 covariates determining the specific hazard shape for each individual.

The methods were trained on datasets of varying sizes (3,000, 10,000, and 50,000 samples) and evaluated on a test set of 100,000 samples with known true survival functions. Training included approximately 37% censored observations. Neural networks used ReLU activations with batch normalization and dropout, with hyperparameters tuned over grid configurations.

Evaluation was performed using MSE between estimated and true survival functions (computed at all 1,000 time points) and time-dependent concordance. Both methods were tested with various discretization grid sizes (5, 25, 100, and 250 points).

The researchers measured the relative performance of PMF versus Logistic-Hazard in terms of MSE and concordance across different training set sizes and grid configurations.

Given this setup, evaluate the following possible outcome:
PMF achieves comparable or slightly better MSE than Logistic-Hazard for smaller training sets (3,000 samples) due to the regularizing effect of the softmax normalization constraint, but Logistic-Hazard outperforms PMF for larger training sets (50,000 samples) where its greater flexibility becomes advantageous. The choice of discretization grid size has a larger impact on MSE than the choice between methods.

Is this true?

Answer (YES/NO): NO